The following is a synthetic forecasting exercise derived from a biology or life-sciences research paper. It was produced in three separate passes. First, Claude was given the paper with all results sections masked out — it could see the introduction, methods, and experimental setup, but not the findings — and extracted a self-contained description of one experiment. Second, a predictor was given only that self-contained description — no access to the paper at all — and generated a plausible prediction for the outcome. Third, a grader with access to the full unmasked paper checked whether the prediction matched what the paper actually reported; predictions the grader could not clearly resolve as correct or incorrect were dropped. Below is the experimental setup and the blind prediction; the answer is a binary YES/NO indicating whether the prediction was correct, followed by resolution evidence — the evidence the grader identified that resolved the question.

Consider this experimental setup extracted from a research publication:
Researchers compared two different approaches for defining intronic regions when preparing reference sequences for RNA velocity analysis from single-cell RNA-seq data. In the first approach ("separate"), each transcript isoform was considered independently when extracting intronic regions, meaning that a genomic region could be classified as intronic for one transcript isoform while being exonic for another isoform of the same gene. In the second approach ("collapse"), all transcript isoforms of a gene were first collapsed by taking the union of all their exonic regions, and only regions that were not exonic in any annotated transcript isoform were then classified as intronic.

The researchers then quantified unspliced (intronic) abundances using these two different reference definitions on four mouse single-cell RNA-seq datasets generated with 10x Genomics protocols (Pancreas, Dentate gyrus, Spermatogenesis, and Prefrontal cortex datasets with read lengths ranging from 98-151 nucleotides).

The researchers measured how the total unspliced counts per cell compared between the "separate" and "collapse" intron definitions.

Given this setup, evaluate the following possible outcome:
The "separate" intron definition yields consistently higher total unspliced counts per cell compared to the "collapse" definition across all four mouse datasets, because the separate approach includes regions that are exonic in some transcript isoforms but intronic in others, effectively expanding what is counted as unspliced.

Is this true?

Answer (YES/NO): YES